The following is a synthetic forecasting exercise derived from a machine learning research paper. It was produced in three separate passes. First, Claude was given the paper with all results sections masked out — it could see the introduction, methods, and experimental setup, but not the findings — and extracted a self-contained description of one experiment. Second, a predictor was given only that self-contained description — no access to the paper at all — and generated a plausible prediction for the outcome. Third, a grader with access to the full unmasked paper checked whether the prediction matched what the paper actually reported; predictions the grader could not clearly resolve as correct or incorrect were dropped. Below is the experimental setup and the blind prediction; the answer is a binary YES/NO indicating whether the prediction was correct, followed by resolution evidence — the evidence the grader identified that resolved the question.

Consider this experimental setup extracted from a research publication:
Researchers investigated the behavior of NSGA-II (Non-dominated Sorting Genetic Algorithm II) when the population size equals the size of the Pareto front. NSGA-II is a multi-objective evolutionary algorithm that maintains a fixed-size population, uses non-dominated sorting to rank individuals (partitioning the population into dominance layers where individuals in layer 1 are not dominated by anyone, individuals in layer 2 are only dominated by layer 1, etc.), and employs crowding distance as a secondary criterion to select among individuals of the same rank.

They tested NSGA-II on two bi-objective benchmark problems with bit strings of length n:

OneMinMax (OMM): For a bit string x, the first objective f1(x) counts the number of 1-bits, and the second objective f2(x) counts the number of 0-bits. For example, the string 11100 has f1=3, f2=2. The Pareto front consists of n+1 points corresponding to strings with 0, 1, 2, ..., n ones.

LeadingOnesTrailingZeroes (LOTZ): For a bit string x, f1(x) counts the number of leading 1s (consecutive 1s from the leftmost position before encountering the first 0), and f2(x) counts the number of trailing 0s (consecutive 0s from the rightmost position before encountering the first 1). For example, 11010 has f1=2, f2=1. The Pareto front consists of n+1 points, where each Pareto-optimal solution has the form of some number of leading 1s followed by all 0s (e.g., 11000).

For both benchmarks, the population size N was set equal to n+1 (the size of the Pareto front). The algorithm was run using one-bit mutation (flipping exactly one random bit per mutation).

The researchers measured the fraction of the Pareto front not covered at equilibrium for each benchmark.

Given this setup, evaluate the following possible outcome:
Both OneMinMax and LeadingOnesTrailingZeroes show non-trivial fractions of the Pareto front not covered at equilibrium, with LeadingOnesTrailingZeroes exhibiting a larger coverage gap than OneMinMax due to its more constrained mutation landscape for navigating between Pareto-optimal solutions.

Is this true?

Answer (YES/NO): YES